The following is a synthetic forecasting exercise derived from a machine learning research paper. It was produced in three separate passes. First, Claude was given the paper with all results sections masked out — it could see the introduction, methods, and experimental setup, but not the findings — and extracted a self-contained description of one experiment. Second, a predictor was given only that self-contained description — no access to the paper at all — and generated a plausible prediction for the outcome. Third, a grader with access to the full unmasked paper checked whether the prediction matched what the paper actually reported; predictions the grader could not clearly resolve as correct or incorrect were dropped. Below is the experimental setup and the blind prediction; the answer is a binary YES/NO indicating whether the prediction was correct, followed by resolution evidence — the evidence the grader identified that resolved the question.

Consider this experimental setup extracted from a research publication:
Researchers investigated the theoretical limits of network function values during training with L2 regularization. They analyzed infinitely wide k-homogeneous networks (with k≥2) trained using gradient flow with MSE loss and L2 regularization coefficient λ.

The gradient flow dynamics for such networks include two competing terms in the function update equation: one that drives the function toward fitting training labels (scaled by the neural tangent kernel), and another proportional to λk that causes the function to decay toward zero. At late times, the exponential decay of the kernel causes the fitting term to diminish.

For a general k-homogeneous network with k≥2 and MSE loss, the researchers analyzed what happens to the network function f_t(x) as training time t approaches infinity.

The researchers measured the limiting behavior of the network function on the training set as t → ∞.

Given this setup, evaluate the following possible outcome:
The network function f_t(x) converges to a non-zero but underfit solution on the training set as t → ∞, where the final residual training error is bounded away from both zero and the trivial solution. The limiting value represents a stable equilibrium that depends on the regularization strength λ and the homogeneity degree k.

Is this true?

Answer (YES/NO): NO